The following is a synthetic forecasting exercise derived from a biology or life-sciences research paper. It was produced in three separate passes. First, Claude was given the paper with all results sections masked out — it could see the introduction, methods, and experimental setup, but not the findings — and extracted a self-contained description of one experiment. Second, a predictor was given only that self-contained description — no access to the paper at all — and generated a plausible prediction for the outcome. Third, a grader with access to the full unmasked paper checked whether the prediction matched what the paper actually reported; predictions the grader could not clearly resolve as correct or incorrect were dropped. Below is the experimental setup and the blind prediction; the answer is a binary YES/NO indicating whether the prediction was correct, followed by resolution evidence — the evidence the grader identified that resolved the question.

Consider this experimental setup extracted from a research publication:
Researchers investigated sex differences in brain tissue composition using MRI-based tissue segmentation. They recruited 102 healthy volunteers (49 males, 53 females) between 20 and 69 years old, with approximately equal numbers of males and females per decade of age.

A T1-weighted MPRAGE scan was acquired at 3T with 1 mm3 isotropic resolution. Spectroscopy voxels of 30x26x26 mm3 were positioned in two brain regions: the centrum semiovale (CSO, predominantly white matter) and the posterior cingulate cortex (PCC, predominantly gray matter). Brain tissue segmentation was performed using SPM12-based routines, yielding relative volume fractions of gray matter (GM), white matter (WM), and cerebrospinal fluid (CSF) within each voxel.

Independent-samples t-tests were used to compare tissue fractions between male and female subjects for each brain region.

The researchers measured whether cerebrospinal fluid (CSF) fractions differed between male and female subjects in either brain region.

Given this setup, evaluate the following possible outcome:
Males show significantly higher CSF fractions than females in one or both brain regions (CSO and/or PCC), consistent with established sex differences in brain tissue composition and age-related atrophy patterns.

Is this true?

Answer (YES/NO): YES